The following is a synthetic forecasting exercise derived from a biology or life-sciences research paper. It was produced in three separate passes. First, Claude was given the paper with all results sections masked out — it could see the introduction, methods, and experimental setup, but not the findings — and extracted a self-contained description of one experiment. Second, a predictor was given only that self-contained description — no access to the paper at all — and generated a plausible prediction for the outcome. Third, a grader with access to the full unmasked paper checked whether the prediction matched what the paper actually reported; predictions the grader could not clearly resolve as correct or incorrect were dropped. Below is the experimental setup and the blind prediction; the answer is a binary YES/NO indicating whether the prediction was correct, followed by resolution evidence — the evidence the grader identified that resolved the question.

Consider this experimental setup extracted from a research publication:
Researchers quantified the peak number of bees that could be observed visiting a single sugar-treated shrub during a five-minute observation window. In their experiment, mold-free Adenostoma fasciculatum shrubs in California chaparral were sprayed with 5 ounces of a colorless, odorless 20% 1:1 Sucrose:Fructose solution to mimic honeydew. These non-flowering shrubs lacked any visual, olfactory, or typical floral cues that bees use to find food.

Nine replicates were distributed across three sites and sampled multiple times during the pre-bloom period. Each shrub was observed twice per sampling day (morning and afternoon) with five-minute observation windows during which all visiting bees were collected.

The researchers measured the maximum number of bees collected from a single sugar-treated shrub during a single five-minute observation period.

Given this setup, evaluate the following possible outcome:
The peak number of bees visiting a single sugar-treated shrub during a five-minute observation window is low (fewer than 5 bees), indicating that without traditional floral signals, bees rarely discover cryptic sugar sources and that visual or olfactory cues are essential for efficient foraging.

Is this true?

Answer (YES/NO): NO